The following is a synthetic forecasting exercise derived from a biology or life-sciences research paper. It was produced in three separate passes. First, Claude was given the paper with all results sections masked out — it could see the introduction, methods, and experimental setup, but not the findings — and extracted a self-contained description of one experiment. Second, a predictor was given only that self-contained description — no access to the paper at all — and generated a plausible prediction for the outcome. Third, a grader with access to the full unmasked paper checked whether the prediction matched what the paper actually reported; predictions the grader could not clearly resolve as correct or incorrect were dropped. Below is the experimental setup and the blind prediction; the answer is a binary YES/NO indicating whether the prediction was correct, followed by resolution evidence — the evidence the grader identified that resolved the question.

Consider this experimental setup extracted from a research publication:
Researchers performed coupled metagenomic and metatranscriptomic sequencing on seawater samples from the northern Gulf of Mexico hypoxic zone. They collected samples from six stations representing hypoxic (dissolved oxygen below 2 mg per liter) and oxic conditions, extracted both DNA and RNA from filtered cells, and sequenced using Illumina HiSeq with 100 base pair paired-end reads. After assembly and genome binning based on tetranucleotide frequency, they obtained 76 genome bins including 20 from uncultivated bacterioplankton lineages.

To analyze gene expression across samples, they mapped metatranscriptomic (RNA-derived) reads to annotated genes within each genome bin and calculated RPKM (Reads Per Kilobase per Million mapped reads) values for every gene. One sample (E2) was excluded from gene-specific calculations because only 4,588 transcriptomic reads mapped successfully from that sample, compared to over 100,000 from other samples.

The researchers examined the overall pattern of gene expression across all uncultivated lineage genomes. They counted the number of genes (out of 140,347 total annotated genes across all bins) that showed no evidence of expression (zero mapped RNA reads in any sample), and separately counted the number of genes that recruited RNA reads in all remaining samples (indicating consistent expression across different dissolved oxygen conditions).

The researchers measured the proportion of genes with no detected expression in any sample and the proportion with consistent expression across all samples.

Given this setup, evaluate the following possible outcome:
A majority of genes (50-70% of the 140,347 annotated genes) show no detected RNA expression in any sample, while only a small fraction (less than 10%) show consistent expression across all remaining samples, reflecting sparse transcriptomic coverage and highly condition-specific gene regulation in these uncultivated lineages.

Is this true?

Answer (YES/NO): NO